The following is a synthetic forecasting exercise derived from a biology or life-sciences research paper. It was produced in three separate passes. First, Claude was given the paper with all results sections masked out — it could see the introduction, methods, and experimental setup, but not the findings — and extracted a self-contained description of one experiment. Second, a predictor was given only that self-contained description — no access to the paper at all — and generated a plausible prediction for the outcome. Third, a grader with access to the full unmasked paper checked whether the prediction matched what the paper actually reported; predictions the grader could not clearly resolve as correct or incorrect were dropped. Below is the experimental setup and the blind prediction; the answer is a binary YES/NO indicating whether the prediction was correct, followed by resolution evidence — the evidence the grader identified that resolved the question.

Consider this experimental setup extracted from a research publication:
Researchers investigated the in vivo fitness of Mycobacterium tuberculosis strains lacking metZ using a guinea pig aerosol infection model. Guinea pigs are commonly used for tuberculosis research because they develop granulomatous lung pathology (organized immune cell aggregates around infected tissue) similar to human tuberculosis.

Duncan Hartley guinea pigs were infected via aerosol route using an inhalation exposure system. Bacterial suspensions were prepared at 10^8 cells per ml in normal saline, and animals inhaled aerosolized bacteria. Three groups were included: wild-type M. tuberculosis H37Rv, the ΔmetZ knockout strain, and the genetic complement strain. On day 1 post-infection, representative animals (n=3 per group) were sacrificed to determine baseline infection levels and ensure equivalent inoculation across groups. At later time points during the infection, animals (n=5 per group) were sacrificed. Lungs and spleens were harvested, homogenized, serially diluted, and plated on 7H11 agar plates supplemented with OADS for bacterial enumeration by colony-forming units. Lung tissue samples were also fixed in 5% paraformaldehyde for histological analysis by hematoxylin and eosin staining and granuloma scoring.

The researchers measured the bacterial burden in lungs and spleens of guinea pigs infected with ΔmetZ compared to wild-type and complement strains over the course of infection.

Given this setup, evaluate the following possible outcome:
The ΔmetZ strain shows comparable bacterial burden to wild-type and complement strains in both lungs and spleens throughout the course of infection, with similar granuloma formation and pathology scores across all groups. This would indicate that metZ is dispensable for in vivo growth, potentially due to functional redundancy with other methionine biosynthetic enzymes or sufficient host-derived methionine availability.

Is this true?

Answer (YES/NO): NO